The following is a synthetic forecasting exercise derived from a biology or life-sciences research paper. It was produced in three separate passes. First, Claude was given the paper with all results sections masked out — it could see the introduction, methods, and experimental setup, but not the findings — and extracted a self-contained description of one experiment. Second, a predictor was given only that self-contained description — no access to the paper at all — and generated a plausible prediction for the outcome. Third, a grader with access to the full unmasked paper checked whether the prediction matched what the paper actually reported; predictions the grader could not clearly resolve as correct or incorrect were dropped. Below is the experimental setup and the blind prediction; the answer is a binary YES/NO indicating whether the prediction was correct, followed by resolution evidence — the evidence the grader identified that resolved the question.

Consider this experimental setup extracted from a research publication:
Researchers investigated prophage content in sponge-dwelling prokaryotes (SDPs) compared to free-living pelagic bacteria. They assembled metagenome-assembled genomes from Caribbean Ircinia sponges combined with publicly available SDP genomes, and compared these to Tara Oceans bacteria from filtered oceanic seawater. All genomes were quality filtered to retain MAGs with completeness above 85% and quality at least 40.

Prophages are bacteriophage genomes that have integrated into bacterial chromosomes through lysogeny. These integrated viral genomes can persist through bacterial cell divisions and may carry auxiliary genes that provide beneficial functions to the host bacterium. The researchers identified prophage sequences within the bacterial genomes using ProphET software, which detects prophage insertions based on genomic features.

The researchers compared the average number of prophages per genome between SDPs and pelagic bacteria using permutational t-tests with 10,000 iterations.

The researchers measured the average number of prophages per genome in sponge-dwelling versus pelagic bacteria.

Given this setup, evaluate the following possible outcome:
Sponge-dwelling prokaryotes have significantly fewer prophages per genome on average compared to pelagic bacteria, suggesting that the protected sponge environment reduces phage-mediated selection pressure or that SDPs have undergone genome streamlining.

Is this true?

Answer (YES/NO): YES